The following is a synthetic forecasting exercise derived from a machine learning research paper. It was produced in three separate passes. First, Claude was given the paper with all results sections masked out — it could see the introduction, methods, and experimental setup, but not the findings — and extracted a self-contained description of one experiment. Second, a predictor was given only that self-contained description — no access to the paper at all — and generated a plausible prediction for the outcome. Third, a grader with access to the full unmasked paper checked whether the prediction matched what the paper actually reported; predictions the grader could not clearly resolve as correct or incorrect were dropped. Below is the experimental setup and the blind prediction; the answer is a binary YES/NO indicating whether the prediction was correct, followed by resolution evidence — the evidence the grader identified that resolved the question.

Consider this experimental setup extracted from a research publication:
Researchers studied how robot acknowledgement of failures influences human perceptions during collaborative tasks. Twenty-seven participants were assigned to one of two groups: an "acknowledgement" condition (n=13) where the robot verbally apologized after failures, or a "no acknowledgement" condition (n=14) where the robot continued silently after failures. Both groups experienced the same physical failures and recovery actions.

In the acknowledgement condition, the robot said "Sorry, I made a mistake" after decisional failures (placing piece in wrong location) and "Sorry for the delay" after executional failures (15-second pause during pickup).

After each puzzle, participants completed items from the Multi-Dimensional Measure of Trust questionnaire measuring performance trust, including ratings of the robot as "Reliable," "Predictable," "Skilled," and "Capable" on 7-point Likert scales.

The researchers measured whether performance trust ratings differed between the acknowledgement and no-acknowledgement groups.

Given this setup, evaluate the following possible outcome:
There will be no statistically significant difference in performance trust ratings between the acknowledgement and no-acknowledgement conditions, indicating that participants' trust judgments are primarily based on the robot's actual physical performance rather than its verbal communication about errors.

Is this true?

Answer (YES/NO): YES